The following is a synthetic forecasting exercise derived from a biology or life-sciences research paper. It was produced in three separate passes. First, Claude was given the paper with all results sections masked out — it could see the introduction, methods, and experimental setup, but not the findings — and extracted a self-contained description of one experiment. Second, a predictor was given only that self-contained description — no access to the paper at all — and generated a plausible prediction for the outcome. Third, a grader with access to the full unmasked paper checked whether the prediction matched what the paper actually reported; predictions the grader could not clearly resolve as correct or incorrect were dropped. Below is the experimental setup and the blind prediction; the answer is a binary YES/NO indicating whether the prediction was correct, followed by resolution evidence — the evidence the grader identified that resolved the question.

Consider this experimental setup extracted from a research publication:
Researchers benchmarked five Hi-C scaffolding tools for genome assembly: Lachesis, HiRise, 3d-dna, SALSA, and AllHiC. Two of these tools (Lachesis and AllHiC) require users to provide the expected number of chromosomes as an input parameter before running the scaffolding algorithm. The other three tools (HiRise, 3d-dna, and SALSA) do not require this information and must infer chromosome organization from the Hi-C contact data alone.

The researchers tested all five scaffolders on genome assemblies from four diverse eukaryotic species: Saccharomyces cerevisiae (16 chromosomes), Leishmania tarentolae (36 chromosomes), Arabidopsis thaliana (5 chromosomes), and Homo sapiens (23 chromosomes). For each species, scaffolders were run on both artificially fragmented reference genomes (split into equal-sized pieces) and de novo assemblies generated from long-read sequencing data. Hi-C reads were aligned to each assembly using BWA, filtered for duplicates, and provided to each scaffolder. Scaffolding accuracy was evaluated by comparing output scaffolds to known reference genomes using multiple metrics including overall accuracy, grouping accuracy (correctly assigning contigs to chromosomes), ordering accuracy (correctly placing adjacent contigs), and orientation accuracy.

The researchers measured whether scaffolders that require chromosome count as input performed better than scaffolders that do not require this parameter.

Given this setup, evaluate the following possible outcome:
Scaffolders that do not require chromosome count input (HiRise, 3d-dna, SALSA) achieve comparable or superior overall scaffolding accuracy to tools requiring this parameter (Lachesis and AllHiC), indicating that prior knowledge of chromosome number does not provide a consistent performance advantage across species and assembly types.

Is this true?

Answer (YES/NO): YES